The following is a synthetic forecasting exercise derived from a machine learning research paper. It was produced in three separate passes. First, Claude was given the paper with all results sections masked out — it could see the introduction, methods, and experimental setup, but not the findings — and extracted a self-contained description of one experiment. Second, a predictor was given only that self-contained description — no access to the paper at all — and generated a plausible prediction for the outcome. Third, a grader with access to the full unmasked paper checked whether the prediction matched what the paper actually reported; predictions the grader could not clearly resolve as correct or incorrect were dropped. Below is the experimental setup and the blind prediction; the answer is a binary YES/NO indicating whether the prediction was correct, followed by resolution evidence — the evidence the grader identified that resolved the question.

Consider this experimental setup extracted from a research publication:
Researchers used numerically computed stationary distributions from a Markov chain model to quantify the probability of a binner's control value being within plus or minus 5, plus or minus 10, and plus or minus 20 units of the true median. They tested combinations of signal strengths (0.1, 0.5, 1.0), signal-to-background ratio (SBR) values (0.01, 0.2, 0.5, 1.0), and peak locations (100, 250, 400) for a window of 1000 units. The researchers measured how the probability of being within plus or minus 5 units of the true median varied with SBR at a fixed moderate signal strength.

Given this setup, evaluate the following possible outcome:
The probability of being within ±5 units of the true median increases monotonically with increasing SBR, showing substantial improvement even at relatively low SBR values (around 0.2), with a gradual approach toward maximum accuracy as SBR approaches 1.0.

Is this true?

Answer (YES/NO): NO